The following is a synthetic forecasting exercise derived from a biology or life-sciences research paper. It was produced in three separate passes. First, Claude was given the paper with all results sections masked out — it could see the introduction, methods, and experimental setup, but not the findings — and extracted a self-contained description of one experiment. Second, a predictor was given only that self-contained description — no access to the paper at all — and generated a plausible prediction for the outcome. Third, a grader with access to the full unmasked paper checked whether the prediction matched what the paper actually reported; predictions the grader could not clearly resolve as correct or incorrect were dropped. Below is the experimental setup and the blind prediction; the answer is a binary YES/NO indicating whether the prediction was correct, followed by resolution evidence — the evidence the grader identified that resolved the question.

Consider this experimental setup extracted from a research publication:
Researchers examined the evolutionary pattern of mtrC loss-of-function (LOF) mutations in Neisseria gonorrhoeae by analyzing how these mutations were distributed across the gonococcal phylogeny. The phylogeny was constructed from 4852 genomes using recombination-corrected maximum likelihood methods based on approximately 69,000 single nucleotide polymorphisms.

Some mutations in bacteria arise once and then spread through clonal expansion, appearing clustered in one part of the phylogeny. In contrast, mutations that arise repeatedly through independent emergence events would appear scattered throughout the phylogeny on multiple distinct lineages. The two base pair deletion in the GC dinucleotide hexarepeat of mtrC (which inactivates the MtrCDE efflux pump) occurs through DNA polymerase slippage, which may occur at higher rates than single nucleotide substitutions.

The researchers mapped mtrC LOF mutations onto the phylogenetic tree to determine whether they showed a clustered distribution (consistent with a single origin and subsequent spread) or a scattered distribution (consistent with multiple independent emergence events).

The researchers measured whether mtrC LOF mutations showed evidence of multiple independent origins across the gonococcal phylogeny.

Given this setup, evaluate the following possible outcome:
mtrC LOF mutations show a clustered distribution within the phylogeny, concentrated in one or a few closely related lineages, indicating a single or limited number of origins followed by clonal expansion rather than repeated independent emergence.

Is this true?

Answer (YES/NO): NO